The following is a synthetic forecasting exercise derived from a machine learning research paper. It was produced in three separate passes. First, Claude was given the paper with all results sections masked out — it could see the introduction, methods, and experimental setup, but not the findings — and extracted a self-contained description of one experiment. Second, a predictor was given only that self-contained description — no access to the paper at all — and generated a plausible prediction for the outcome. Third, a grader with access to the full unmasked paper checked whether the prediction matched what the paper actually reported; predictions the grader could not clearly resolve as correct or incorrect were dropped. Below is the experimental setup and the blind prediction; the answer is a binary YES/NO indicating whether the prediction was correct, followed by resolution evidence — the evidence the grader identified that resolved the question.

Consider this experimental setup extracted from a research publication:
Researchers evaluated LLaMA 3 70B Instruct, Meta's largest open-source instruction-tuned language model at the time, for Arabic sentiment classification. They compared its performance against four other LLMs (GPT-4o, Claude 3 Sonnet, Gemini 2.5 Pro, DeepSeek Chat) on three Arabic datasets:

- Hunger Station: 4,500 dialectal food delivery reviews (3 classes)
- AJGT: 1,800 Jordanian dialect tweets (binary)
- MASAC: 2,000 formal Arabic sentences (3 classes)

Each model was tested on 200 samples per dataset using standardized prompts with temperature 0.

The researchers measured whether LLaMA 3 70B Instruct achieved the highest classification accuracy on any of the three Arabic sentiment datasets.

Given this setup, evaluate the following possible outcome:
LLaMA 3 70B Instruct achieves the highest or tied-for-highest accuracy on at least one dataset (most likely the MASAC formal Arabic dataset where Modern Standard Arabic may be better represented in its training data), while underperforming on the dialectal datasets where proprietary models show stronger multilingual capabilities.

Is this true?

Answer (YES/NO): NO